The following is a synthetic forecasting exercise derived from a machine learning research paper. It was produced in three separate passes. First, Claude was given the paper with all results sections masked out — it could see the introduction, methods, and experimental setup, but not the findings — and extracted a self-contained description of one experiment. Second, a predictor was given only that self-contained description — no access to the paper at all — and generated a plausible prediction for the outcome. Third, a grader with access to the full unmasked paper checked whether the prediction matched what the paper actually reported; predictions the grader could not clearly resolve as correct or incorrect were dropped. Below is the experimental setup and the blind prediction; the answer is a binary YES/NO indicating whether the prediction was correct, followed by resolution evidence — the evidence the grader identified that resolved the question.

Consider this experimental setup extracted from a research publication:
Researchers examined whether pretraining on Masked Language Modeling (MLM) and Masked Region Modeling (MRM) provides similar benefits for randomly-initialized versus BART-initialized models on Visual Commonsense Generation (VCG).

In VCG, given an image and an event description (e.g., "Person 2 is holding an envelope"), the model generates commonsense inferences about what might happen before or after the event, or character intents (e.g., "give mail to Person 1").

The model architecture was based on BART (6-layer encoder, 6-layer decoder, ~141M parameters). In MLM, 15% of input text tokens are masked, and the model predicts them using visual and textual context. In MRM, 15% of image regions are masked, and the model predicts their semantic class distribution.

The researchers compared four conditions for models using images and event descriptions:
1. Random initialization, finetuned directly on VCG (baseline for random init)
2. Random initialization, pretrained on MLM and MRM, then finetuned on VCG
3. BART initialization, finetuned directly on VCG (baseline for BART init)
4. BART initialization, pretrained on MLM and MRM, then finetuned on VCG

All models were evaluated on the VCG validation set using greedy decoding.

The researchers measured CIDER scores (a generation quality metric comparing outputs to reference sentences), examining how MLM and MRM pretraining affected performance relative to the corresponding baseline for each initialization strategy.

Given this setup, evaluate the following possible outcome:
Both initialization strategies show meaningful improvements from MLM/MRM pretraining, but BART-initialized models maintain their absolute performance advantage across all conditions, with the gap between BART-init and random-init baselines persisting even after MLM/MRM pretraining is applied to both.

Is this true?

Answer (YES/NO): NO